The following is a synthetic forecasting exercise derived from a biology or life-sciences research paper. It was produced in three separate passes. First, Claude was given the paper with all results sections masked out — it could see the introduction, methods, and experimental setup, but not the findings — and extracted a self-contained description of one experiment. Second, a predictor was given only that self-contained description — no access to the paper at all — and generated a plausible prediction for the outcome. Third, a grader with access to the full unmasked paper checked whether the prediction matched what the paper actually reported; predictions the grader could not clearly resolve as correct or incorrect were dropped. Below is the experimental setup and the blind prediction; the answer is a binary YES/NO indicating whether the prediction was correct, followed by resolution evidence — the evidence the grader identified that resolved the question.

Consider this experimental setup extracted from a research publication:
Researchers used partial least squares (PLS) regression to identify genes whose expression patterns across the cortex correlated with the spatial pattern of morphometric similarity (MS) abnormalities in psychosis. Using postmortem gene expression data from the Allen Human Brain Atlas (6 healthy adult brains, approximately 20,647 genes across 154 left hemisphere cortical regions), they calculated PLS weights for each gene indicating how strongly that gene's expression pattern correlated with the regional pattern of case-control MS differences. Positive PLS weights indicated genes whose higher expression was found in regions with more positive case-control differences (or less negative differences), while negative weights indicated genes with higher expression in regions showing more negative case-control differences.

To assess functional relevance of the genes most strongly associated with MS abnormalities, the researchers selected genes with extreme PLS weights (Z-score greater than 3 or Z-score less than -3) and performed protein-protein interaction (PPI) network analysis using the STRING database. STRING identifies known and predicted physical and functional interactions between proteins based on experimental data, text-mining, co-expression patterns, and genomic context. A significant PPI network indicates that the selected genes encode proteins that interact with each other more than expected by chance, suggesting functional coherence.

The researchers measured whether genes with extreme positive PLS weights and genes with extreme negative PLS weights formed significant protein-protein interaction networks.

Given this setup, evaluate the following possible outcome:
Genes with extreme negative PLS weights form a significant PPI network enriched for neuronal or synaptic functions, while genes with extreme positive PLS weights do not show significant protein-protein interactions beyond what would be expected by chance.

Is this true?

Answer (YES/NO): NO